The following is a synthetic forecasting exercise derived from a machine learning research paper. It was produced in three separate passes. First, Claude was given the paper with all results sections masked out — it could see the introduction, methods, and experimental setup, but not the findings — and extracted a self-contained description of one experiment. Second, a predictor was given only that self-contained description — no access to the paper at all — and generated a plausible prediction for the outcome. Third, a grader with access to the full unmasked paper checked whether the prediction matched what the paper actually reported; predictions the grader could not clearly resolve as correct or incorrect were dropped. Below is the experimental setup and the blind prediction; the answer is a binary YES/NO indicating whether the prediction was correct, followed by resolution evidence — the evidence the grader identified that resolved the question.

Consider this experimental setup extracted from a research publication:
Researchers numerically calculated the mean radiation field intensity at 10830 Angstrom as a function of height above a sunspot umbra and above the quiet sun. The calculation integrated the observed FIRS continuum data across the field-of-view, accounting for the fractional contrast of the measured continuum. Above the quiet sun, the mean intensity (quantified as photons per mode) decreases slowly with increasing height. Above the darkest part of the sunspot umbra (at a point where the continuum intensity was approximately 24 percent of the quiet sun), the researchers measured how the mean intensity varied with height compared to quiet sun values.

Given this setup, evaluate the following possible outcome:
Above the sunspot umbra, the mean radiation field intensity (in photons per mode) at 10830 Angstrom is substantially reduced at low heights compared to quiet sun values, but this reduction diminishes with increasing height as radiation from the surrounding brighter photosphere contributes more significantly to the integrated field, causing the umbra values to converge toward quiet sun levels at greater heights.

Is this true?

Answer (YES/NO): YES